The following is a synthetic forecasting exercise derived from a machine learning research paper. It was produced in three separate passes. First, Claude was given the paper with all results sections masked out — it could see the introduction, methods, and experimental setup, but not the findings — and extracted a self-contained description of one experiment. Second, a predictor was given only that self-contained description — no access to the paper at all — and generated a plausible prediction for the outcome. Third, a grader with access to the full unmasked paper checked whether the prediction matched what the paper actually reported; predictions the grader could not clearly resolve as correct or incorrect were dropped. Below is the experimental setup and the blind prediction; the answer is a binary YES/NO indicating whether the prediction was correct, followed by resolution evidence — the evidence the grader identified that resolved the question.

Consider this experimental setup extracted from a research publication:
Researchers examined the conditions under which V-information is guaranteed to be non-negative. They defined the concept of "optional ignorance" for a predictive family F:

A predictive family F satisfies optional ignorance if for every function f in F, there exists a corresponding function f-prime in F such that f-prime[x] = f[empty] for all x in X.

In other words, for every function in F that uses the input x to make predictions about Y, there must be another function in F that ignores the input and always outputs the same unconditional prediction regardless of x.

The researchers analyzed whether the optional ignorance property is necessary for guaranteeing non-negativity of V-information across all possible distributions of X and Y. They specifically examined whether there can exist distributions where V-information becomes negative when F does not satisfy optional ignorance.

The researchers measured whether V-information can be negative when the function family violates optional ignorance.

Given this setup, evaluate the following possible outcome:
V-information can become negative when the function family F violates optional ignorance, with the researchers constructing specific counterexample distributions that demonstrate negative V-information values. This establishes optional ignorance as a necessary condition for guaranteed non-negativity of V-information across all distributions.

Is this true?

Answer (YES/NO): YES